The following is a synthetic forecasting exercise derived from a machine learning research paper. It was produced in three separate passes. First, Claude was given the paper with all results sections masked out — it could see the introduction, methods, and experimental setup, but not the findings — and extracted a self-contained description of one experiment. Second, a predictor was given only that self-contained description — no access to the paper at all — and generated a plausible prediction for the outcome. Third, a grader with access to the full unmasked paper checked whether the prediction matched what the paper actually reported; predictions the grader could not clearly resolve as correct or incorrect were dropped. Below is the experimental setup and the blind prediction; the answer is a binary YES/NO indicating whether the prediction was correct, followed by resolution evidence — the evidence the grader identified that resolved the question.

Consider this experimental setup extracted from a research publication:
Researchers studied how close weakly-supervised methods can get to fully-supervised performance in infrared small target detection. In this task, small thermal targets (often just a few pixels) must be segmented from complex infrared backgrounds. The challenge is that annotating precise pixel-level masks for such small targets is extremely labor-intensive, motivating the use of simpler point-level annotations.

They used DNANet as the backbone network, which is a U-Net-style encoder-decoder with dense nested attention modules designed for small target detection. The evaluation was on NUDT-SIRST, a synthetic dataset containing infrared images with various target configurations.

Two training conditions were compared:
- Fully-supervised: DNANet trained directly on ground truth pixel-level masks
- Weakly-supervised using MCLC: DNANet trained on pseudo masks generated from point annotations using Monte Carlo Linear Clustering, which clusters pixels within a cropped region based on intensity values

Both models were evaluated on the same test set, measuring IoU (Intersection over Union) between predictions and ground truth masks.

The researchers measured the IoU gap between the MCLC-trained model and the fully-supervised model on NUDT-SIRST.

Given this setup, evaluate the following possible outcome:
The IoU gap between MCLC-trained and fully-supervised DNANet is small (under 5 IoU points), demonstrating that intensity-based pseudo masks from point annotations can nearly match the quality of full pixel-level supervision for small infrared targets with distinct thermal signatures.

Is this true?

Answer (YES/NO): NO